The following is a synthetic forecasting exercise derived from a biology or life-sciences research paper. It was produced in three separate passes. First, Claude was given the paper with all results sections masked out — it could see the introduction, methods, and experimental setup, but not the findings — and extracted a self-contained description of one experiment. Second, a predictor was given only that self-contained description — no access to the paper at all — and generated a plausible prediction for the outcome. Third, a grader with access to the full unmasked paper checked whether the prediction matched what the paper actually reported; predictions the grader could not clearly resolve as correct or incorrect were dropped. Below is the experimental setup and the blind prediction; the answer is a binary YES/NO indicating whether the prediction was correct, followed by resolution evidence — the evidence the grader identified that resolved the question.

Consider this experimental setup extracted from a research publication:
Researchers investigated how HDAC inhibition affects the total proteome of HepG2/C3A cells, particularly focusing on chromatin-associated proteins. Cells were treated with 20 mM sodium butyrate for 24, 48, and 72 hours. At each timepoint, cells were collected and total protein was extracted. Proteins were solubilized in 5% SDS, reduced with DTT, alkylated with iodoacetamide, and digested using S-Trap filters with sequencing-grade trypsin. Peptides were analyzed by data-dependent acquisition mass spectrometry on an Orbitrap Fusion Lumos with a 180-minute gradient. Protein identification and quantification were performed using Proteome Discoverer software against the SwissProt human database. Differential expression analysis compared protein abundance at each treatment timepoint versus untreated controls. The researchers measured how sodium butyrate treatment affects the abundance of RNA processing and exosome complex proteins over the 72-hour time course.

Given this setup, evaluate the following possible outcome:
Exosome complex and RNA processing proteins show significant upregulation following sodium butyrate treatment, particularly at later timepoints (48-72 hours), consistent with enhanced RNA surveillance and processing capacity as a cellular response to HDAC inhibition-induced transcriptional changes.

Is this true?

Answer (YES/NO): NO